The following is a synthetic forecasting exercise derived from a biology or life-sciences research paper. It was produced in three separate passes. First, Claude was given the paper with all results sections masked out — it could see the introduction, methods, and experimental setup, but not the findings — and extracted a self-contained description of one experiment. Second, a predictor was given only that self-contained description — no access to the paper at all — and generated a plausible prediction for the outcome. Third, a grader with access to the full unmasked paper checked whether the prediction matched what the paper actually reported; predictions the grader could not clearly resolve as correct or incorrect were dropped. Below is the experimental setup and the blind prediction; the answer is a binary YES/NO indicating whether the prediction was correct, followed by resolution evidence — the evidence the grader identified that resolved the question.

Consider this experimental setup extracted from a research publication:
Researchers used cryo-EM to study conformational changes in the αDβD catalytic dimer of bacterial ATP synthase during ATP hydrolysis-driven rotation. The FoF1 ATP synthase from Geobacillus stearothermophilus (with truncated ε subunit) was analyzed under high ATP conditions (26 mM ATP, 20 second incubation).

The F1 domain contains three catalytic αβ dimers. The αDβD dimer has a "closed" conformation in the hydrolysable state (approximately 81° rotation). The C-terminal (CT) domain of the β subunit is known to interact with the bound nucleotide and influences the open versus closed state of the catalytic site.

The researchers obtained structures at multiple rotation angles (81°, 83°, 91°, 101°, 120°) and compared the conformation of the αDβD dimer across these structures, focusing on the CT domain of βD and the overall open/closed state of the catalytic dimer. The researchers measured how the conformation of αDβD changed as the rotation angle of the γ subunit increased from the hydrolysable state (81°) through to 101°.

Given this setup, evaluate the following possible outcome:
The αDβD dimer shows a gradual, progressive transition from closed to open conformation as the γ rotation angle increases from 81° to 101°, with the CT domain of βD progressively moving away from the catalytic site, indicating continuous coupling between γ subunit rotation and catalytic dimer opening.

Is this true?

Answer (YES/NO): YES